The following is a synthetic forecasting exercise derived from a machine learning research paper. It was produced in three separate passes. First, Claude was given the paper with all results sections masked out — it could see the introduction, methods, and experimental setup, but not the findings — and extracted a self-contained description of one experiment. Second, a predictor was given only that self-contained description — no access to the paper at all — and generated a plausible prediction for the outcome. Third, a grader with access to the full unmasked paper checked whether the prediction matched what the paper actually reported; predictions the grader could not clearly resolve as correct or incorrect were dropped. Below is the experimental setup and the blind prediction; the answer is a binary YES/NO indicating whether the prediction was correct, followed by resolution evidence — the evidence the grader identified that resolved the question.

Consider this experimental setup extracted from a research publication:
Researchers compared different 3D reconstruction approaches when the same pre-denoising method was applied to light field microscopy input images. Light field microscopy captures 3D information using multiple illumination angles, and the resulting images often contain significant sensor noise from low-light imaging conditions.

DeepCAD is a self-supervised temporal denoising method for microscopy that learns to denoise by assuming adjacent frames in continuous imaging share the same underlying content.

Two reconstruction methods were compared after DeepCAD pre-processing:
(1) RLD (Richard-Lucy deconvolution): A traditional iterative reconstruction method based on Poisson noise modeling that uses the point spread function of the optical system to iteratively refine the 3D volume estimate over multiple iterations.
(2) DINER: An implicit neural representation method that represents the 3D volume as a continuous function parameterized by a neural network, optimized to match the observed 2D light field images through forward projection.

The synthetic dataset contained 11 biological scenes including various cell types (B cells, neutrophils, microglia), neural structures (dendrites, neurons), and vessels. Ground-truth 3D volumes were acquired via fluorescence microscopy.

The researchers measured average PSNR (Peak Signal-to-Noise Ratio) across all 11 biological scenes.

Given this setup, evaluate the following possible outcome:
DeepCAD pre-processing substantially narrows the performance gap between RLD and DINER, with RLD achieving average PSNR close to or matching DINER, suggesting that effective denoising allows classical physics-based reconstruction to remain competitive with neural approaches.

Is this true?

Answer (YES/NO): YES